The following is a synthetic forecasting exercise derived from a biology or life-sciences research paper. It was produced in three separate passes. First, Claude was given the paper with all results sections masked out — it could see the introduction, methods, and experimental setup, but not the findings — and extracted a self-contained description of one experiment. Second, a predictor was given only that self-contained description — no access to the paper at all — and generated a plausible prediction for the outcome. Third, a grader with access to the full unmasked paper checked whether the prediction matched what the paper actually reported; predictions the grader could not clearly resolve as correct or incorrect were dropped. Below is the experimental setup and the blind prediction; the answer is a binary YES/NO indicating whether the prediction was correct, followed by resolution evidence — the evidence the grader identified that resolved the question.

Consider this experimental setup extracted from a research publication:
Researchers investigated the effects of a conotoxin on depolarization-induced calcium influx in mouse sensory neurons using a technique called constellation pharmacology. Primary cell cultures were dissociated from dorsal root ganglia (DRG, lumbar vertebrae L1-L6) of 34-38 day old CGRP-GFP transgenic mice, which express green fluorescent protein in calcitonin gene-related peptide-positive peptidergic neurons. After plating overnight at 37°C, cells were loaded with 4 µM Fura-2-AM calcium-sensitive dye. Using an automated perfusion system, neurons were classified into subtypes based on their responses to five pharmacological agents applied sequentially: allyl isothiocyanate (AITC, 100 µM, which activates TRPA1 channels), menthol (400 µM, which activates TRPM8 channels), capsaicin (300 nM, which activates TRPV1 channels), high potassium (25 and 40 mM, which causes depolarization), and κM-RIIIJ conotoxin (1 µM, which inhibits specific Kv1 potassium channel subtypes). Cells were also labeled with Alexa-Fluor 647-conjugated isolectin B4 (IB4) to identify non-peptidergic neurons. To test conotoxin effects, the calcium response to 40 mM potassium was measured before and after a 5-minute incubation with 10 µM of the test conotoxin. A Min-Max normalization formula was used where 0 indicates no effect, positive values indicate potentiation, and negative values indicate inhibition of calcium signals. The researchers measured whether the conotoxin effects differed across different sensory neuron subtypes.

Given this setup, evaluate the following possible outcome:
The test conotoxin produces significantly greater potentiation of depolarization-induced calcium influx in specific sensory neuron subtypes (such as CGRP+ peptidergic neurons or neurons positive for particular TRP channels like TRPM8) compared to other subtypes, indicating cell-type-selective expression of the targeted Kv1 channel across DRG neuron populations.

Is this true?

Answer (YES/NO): NO